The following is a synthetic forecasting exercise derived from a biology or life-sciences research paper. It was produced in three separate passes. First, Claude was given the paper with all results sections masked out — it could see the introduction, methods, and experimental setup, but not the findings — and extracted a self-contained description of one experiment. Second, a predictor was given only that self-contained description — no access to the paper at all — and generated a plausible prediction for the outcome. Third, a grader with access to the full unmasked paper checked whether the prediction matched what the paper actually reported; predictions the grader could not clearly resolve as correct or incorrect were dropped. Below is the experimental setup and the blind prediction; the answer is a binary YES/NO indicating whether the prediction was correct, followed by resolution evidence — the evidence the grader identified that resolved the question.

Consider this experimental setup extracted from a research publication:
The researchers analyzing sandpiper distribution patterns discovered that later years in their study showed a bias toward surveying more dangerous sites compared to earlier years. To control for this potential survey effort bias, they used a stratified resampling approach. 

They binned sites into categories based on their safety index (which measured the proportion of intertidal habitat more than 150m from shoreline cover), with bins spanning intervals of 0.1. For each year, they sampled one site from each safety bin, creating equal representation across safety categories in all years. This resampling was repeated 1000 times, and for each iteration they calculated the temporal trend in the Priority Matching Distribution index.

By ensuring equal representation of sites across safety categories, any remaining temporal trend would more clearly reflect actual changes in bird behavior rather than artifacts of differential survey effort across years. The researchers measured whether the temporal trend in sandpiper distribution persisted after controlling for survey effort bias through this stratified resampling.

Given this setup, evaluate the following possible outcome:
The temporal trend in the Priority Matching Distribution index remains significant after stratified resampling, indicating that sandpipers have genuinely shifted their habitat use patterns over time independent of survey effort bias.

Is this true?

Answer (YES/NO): NO